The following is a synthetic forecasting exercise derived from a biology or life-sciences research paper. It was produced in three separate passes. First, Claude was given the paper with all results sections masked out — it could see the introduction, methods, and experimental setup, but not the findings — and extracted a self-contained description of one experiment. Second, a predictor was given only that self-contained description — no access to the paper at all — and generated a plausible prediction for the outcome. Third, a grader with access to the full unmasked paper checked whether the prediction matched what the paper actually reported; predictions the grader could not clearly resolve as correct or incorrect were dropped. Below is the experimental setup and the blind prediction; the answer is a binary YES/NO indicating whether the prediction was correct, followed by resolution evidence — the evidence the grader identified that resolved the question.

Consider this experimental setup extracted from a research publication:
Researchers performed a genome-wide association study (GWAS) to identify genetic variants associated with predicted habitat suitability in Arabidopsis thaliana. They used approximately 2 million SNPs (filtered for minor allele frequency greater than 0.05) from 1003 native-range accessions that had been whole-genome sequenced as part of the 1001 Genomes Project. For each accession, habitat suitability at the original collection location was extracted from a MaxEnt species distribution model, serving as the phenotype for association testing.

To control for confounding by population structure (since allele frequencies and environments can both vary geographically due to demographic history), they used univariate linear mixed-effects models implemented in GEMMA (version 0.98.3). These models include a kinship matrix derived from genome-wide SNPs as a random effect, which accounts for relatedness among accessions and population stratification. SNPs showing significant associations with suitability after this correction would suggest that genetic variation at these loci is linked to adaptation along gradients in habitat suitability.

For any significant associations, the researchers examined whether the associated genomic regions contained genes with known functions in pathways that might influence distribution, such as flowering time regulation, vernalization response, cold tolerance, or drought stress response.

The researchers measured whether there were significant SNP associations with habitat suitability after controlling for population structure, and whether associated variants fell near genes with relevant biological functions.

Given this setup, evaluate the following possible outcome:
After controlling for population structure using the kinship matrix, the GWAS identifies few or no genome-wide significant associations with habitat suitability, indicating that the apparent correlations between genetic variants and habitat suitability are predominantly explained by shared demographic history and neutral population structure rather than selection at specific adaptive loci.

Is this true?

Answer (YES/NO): NO